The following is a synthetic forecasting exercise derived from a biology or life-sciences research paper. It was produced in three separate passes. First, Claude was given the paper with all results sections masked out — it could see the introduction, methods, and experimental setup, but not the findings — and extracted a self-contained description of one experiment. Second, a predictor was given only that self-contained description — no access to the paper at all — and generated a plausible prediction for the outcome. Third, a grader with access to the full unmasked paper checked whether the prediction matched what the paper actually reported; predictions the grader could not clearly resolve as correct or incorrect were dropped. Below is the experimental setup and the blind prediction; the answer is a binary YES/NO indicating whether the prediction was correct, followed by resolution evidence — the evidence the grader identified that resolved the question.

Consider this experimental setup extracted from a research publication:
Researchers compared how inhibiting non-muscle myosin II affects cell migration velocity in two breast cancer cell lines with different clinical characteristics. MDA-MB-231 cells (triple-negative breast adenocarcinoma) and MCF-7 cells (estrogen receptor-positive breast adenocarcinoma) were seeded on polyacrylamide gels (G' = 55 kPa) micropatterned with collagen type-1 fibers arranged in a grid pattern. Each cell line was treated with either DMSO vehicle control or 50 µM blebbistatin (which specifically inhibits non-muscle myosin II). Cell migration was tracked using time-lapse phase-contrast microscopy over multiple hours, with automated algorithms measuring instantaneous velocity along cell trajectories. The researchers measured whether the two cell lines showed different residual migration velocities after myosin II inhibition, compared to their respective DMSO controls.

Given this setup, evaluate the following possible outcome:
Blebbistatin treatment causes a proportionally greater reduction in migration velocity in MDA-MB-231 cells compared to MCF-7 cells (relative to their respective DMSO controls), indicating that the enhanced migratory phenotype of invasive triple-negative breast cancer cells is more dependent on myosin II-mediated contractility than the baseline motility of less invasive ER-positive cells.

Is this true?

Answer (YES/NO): NO